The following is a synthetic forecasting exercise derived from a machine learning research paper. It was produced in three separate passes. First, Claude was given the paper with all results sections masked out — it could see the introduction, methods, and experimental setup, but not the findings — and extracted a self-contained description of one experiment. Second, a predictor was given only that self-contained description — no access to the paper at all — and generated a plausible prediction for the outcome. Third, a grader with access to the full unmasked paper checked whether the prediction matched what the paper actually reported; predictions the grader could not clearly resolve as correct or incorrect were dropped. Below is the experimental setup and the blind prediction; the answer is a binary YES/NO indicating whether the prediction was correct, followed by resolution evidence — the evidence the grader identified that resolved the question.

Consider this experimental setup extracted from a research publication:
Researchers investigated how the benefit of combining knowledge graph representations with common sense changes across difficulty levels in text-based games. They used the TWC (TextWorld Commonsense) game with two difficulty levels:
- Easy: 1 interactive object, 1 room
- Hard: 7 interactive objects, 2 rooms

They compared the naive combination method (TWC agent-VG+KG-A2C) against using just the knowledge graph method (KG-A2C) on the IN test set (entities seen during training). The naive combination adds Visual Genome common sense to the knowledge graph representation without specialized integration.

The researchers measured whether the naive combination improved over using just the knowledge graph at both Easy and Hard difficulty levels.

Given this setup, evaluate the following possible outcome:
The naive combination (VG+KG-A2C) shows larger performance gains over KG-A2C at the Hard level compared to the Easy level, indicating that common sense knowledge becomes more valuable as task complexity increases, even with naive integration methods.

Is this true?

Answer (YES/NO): NO